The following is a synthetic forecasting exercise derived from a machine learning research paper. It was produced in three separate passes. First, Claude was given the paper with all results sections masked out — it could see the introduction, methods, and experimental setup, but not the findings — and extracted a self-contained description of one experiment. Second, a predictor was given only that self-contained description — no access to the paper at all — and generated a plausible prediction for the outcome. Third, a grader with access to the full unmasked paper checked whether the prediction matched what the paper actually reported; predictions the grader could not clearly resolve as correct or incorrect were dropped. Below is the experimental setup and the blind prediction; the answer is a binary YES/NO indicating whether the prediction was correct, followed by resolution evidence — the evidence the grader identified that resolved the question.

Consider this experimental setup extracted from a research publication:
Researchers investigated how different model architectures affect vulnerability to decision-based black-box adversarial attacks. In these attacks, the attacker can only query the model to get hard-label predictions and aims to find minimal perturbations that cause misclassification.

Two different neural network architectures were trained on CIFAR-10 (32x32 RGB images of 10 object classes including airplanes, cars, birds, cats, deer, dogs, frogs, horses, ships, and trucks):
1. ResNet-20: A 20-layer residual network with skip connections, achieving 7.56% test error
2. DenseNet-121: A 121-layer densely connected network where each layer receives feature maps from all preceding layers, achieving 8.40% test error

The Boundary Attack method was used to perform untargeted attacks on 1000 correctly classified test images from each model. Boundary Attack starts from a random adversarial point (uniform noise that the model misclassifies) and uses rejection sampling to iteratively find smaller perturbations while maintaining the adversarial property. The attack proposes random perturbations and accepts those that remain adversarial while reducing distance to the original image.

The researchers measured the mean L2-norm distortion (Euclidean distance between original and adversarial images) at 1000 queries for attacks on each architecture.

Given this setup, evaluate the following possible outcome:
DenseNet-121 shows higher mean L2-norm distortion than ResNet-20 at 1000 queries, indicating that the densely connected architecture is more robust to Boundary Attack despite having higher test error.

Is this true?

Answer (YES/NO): NO